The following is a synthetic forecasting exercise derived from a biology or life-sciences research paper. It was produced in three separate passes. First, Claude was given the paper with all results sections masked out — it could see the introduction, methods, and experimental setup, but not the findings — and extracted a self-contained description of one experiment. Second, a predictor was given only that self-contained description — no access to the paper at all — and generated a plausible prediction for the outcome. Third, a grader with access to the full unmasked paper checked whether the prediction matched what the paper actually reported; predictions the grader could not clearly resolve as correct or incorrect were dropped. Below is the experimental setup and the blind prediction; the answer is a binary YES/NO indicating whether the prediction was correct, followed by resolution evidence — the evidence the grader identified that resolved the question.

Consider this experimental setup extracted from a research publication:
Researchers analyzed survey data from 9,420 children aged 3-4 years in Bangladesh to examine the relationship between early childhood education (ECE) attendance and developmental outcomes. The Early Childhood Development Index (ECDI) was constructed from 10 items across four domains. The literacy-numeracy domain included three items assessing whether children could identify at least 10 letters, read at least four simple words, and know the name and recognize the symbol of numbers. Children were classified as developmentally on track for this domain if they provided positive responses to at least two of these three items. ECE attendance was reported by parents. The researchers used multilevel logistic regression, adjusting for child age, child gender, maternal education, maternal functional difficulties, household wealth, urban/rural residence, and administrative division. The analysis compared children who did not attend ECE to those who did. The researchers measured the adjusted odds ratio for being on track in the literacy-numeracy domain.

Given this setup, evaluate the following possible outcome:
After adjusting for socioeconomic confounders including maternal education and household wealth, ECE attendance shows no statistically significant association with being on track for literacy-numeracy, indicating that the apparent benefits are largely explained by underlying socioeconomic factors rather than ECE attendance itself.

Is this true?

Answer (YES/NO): NO